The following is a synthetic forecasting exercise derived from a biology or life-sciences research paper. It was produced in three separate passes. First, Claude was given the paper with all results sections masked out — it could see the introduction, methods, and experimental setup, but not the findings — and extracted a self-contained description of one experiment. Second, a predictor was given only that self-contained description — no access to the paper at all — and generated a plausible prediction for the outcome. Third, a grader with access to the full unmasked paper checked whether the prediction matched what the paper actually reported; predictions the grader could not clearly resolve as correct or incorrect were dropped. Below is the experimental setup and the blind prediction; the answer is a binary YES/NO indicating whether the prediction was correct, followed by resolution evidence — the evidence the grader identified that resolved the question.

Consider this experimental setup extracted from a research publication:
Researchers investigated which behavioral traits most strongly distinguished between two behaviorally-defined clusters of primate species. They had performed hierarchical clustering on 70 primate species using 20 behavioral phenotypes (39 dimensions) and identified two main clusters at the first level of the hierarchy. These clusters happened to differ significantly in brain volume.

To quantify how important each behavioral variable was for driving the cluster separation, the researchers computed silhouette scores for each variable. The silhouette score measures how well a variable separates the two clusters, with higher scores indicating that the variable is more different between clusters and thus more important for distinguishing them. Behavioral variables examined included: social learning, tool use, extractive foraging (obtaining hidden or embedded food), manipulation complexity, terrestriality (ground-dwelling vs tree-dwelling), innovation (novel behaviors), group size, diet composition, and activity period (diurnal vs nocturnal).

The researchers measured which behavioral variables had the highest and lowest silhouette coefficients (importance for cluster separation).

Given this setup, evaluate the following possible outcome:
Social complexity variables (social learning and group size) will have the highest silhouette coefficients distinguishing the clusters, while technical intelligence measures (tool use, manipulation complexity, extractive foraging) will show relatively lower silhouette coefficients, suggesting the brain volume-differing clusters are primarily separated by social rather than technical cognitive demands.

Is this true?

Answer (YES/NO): NO